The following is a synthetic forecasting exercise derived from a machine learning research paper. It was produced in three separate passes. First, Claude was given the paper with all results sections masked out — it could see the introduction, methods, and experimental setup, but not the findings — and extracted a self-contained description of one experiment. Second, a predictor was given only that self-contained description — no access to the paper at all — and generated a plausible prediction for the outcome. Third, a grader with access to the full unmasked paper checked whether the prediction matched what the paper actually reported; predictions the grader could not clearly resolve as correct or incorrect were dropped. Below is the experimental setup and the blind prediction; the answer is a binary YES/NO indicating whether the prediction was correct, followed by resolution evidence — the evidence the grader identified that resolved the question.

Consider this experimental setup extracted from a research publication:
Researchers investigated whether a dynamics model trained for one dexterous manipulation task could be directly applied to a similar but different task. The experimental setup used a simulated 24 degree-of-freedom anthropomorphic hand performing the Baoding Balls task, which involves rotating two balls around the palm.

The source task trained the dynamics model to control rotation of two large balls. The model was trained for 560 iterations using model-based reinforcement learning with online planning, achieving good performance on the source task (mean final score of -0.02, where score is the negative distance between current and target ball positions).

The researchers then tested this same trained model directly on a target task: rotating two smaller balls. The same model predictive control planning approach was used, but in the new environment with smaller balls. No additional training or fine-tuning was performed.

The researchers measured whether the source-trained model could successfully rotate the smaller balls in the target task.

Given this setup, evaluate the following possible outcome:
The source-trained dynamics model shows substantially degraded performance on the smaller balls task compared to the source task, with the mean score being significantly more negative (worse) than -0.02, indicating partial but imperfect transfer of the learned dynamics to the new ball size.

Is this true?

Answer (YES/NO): NO